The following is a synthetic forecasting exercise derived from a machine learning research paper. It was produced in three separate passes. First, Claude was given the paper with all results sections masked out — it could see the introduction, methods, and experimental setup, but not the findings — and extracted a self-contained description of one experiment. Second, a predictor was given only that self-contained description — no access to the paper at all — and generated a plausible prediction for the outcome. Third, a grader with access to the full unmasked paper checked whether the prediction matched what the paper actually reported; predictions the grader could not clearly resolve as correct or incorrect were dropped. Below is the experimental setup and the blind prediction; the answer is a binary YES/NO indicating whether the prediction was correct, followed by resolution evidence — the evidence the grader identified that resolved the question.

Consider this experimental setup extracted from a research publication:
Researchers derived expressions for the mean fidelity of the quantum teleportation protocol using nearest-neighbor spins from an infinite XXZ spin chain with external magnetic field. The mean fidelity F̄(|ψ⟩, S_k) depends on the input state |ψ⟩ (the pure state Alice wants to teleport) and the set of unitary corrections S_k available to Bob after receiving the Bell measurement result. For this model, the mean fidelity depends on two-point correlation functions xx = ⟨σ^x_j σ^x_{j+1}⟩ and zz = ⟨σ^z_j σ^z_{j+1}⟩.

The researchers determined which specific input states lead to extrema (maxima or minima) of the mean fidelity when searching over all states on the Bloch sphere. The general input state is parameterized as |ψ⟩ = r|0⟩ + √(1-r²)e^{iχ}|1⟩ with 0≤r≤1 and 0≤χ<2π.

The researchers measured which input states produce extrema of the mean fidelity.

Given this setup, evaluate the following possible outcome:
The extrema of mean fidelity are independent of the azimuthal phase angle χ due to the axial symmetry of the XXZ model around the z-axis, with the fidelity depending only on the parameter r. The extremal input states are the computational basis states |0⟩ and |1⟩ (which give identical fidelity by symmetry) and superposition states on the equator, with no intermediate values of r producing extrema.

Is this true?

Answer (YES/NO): NO